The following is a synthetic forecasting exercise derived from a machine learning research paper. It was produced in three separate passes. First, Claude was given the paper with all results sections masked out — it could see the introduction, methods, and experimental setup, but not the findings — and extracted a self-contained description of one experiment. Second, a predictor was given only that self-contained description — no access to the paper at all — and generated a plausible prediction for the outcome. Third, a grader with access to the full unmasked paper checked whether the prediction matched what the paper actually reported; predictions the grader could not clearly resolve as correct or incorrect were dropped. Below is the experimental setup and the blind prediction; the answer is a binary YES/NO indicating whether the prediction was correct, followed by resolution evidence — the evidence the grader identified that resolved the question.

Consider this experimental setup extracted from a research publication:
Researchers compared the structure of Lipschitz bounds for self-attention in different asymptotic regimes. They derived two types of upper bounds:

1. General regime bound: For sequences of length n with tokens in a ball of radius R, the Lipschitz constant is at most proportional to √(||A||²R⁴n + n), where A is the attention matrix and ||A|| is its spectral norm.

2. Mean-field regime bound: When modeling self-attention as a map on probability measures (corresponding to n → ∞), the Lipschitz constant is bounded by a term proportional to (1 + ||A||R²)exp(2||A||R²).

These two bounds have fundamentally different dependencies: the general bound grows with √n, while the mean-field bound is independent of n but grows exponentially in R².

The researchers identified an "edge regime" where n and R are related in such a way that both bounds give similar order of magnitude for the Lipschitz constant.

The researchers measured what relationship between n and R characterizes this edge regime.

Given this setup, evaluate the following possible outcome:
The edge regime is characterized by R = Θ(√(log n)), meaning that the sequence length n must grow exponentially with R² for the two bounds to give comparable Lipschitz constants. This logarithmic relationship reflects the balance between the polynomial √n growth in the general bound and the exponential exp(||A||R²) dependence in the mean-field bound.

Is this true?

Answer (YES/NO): YES